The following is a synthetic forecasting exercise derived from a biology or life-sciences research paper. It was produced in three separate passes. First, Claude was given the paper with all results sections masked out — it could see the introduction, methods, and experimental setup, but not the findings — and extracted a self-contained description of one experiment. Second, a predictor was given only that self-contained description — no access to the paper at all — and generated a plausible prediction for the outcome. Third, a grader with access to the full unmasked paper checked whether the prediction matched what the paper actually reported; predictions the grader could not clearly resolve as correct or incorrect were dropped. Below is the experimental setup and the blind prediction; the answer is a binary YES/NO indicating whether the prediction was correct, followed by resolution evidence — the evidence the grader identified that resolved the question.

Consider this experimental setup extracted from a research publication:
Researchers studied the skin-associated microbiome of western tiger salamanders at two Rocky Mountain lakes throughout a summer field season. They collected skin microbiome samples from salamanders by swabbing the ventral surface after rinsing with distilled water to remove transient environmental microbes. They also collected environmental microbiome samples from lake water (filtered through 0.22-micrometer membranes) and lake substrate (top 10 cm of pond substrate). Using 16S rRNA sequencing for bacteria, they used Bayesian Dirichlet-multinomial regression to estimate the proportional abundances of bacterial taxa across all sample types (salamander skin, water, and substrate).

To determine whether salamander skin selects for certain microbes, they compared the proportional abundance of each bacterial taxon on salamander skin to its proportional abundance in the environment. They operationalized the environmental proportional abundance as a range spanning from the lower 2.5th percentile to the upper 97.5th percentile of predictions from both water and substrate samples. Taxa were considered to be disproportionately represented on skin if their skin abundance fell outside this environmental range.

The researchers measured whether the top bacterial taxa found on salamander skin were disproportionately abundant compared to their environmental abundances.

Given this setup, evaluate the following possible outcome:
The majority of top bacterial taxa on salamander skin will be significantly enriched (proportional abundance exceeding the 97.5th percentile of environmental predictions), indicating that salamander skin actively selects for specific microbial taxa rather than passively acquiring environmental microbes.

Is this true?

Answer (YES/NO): NO